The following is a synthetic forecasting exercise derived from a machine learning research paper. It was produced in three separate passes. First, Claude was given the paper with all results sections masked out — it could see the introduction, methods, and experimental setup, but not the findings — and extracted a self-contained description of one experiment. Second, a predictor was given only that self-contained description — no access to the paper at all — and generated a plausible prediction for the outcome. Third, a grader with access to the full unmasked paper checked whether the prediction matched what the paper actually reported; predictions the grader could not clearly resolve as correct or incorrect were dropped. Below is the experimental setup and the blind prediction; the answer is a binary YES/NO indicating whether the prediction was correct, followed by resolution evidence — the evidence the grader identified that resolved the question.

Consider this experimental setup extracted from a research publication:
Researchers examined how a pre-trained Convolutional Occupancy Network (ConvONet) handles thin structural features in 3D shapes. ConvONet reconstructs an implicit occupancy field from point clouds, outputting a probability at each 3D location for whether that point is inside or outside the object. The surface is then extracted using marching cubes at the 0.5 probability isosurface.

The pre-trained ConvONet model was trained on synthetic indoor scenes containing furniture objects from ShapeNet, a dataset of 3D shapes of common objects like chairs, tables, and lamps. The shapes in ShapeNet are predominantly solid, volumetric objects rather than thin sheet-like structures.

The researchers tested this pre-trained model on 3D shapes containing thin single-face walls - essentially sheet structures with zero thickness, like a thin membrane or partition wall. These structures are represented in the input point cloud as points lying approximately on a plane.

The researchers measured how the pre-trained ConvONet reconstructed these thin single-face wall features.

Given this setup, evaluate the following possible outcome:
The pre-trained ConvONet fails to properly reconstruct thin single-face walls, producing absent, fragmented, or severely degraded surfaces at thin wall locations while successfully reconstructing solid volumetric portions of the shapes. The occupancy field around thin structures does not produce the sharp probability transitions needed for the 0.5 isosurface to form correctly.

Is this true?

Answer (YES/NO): NO